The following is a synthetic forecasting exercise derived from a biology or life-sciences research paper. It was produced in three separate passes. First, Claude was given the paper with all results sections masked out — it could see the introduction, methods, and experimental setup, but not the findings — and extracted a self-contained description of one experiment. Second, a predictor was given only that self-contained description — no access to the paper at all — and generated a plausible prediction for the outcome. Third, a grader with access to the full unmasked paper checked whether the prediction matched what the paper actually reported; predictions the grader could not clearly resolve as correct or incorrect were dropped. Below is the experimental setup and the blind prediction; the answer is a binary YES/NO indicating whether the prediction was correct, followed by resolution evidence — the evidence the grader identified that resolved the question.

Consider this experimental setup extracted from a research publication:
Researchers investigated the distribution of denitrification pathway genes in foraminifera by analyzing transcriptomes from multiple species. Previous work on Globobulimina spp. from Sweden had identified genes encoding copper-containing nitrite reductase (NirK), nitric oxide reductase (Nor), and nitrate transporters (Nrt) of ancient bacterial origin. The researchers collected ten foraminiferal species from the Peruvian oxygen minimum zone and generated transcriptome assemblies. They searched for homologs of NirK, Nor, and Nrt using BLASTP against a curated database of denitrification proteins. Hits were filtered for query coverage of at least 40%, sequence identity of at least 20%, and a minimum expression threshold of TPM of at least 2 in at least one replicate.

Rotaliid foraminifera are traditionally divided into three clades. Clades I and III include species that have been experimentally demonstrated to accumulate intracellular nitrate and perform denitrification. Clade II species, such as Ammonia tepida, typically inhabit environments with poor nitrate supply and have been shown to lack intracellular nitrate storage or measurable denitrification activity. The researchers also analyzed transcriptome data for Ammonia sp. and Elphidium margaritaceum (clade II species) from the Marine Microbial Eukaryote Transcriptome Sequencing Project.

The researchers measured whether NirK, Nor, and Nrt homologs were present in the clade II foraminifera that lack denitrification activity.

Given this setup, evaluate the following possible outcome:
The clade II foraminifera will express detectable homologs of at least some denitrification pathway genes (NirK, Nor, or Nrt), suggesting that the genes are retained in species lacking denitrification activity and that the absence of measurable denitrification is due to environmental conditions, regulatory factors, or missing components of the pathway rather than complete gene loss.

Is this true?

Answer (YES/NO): YES